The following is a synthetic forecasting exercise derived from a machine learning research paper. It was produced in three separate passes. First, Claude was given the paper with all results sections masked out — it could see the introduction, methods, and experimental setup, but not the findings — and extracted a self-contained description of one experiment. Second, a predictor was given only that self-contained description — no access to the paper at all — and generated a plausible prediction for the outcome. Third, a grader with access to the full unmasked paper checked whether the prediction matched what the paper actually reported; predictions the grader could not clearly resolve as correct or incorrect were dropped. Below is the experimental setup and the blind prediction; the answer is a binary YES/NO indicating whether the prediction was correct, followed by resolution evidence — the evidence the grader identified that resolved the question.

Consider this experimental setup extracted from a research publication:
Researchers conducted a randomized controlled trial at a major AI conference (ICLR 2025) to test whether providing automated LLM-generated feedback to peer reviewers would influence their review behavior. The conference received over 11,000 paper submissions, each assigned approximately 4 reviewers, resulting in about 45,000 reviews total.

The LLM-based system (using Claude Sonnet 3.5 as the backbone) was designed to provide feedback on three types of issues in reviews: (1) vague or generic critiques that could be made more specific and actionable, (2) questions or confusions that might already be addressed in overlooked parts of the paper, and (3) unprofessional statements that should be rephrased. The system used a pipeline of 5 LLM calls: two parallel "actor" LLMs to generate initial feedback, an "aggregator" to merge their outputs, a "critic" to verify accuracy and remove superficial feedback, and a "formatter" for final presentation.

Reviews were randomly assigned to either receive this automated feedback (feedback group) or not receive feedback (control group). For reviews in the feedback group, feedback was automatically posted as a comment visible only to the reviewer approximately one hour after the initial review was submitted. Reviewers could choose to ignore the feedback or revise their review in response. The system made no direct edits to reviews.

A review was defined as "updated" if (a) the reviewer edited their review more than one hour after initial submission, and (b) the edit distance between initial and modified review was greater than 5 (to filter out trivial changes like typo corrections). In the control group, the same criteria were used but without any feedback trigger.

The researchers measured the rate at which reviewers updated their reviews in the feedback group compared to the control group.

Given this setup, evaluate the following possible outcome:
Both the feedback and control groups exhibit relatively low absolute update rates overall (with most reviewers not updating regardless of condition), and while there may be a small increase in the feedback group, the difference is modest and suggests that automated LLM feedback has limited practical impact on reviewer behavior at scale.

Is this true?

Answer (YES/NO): NO